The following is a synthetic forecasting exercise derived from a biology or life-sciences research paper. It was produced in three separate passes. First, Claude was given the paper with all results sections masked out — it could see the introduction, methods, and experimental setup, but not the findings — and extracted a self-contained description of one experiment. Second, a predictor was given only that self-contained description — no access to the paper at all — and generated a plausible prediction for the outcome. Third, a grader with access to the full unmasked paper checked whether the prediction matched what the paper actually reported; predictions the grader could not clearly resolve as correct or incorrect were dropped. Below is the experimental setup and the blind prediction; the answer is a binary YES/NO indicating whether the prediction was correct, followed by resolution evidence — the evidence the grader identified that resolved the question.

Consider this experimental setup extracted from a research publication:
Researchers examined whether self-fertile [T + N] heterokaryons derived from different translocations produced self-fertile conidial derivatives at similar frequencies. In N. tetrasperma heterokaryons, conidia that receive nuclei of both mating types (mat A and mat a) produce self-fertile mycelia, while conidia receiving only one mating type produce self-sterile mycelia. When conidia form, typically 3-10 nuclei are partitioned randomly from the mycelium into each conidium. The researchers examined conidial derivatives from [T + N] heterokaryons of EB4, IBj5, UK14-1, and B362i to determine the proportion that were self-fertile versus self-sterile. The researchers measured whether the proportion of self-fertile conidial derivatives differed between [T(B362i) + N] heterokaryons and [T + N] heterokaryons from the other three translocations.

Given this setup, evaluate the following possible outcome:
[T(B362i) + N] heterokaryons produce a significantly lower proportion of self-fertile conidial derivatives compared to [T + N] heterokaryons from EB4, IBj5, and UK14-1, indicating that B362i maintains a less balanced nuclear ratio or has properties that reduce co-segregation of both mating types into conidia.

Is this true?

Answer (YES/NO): YES